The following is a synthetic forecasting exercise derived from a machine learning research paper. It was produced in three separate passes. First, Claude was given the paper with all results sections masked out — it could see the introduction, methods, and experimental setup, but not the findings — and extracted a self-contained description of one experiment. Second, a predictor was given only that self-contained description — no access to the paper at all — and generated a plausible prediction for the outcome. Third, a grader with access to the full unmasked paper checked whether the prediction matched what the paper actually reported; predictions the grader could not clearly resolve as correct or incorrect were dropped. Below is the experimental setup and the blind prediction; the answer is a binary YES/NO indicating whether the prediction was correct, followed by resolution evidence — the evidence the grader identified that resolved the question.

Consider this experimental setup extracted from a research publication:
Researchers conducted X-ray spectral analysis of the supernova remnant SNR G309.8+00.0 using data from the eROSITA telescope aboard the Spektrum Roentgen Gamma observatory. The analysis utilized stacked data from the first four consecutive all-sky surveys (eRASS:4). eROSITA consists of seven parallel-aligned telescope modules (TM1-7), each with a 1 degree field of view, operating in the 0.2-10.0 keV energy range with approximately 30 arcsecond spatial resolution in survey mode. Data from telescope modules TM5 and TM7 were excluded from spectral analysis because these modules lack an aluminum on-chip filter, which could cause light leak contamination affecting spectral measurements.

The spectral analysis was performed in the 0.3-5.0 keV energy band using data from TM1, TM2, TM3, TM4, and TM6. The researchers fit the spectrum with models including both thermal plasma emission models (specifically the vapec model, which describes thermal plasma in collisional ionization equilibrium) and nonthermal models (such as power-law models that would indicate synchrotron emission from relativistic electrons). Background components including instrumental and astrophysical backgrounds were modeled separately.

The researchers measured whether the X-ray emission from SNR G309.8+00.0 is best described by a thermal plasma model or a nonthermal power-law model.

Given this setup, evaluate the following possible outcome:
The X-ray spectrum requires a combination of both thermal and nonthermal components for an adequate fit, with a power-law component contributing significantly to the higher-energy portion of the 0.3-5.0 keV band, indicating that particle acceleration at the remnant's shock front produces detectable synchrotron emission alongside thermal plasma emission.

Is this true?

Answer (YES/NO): NO